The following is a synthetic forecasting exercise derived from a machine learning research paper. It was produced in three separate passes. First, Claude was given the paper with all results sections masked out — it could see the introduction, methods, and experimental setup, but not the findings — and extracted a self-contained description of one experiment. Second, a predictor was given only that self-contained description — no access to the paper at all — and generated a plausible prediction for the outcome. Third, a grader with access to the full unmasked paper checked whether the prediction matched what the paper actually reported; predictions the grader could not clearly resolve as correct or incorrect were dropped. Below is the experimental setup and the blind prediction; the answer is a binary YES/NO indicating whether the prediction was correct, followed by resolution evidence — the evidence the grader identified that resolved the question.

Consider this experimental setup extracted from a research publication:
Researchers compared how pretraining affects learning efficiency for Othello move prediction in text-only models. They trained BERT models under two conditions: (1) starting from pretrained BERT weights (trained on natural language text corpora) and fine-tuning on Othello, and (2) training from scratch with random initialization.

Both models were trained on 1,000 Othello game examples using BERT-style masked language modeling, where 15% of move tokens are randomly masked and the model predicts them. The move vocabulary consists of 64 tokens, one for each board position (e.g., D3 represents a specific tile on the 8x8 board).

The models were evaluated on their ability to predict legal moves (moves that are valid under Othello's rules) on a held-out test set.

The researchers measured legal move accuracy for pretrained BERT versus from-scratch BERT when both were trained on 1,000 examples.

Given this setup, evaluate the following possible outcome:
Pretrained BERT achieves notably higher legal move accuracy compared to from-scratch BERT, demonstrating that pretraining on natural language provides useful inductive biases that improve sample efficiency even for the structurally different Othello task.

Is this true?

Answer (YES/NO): NO